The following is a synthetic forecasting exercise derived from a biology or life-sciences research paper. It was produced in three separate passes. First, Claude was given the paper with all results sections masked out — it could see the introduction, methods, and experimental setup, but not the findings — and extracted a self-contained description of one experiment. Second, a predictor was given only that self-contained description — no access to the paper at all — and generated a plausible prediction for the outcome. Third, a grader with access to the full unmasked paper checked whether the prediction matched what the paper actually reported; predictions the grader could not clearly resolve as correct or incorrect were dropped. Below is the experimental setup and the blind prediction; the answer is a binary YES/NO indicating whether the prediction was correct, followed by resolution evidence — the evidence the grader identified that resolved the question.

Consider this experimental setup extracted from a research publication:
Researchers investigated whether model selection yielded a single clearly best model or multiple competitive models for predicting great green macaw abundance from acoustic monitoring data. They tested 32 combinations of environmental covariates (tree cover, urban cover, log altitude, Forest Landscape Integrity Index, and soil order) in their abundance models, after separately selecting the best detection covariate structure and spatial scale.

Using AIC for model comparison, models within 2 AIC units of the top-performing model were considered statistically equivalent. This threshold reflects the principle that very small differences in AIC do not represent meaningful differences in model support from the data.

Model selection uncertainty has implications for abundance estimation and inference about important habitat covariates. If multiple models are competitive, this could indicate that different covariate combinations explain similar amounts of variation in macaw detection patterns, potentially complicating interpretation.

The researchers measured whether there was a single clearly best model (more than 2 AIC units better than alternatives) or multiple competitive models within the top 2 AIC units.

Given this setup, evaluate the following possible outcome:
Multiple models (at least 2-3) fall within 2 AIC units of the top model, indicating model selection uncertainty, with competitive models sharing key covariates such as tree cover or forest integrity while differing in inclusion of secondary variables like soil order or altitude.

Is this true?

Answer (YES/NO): NO